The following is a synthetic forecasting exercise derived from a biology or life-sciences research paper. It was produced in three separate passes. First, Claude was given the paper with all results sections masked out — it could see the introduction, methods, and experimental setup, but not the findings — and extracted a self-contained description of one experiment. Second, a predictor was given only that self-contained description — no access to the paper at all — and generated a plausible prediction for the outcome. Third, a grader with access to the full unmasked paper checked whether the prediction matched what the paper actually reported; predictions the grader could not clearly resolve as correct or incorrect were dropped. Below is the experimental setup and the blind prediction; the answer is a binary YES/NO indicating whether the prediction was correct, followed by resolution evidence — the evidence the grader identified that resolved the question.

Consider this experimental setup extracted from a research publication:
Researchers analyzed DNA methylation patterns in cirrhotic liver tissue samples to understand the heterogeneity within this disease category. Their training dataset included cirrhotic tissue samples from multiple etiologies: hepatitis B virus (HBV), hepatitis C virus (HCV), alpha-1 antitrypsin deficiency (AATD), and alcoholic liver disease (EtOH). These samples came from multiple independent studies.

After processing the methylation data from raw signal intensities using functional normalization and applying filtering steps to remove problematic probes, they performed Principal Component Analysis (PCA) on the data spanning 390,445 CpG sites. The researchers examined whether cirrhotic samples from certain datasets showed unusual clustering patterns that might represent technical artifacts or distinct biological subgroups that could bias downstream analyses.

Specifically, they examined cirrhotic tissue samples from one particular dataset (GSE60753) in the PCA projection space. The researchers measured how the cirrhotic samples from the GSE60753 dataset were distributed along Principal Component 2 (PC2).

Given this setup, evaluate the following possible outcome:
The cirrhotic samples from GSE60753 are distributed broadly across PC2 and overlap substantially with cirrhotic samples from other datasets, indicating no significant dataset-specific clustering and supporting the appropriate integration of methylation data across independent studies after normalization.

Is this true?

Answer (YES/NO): NO